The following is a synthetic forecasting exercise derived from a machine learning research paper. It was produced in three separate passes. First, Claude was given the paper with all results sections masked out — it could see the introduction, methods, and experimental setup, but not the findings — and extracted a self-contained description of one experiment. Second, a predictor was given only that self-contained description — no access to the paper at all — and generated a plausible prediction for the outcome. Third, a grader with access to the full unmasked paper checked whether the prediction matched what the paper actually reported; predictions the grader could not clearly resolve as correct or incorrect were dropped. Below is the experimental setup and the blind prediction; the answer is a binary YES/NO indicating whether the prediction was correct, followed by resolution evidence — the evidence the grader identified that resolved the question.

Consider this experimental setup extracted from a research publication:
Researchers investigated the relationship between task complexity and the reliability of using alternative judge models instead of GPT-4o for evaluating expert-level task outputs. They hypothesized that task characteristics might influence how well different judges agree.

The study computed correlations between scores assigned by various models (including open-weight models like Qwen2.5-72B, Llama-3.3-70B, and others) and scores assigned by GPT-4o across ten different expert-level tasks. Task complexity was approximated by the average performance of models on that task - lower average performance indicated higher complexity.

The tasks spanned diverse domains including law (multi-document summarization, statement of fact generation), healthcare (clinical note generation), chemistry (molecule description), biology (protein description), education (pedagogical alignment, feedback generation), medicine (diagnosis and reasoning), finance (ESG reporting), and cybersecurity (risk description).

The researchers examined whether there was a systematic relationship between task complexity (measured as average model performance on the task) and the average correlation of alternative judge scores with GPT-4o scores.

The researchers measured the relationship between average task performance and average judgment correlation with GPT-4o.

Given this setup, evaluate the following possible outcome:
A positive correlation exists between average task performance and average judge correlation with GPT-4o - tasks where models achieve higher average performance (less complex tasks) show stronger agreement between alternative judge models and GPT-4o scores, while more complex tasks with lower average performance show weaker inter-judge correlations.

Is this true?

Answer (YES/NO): YES